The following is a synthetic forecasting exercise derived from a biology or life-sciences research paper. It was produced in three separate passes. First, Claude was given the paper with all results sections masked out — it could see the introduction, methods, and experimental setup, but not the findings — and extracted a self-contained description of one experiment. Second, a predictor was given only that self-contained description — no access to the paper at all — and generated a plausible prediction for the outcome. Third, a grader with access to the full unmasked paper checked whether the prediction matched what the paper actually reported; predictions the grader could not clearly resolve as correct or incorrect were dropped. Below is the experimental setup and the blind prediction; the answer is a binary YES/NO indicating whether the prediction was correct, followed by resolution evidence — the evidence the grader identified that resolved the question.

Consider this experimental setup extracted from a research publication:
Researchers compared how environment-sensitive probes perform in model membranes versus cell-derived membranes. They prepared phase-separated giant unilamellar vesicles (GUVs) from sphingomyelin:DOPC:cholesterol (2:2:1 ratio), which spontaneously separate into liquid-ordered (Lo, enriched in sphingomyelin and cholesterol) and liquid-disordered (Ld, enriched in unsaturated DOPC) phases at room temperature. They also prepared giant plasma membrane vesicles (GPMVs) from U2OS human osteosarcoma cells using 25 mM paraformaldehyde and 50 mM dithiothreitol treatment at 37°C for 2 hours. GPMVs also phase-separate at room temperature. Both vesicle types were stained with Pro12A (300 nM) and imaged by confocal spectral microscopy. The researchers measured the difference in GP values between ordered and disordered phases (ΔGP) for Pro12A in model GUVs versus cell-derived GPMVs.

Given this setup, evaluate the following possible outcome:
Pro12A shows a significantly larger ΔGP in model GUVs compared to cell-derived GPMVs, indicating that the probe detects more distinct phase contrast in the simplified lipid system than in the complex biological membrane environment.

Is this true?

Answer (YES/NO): YES